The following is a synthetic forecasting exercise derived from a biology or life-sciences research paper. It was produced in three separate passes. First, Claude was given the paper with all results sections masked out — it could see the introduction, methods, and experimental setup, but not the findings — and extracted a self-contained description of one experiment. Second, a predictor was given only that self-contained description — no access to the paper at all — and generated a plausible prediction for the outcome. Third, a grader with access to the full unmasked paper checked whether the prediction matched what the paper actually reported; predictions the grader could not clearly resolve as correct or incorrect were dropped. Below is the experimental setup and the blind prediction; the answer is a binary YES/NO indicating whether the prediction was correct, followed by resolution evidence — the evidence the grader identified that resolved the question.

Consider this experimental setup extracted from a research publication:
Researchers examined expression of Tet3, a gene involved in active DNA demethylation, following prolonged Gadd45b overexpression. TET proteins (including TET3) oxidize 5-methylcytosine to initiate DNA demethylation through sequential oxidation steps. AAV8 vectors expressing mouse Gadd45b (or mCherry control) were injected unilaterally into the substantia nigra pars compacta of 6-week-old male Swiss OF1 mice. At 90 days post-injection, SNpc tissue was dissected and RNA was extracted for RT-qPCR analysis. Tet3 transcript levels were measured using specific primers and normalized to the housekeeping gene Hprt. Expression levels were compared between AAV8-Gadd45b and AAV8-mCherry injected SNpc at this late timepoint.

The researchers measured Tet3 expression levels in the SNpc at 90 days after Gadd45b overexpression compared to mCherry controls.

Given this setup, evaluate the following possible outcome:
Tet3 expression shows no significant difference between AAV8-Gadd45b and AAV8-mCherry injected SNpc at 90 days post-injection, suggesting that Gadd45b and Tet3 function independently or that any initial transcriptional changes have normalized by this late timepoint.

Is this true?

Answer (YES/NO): NO